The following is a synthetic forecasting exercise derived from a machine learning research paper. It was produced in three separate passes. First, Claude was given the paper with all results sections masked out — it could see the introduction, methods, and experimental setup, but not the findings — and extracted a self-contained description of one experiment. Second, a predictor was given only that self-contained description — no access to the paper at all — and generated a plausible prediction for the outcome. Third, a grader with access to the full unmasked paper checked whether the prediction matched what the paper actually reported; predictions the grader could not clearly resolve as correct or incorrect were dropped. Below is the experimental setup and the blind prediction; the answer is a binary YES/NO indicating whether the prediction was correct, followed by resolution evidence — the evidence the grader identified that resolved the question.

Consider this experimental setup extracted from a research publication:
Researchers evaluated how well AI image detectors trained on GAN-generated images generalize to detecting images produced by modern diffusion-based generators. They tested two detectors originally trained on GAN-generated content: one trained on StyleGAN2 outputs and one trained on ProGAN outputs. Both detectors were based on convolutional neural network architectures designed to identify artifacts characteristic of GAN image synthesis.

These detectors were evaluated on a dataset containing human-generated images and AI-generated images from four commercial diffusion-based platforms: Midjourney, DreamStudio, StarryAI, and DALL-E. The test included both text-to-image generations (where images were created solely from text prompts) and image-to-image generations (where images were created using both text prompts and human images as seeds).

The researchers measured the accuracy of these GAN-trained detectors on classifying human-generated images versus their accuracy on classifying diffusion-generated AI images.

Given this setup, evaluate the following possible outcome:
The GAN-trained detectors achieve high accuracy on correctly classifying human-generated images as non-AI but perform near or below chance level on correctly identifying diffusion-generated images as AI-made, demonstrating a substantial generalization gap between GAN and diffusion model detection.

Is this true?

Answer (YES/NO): YES